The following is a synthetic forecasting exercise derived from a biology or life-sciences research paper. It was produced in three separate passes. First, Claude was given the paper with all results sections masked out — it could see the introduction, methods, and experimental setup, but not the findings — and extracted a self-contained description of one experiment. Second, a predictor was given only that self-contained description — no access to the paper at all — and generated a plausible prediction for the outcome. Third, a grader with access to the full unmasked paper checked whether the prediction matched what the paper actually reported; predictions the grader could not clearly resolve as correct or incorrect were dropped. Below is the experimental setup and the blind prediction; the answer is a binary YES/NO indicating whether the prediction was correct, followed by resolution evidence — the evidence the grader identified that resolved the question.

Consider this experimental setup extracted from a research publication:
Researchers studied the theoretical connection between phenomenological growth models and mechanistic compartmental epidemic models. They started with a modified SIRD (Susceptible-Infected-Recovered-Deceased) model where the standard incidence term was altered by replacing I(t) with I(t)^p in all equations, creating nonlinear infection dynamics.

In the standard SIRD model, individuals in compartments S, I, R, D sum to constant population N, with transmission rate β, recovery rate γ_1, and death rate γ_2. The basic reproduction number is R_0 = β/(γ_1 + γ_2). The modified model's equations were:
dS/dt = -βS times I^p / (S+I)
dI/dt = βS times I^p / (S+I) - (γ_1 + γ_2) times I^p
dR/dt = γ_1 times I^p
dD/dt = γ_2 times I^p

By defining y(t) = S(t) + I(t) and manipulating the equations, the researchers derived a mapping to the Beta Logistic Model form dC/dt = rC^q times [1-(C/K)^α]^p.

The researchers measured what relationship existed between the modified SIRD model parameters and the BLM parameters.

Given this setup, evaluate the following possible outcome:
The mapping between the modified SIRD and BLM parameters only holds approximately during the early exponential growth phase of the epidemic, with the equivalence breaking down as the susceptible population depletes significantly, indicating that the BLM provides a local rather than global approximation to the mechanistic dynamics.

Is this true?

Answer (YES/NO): NO